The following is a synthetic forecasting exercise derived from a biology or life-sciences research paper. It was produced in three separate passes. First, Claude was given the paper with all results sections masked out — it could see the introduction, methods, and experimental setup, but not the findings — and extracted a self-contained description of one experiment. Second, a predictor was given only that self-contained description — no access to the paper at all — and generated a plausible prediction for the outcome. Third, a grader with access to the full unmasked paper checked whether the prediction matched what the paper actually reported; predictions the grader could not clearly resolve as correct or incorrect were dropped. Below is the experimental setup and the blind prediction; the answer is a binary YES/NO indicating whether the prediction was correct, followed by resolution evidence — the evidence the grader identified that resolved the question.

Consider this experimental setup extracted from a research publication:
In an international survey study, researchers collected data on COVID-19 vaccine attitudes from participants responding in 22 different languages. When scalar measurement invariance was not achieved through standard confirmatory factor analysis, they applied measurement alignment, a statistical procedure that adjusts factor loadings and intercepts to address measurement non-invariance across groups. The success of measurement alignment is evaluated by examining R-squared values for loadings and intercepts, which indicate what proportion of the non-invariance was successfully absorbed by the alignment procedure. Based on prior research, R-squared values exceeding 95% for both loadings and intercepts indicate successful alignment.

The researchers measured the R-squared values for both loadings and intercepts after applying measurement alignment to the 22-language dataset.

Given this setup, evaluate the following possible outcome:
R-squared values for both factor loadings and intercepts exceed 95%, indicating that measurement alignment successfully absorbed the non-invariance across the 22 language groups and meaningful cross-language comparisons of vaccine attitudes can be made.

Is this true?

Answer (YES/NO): YES